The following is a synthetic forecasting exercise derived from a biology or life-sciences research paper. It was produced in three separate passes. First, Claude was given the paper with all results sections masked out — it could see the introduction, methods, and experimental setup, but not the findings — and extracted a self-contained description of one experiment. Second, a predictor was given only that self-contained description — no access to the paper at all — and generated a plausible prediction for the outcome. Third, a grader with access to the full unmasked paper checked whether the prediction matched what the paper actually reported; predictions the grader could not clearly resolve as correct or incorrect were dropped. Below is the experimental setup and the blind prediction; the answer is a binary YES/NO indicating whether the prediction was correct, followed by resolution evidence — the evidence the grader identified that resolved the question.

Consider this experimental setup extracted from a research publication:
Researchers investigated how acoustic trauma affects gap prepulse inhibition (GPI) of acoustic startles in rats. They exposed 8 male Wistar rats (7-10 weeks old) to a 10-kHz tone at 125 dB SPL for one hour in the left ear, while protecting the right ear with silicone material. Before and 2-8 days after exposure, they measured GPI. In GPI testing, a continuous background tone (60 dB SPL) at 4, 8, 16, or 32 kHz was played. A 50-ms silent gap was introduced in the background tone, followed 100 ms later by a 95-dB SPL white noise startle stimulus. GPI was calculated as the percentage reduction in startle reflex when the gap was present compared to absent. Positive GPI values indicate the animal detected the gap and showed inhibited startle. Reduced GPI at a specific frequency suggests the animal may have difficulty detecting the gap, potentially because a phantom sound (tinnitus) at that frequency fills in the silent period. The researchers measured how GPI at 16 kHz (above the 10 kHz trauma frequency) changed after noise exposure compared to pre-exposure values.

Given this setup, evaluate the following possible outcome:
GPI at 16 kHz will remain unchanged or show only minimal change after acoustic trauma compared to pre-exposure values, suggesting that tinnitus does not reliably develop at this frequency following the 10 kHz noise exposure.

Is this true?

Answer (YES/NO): YES